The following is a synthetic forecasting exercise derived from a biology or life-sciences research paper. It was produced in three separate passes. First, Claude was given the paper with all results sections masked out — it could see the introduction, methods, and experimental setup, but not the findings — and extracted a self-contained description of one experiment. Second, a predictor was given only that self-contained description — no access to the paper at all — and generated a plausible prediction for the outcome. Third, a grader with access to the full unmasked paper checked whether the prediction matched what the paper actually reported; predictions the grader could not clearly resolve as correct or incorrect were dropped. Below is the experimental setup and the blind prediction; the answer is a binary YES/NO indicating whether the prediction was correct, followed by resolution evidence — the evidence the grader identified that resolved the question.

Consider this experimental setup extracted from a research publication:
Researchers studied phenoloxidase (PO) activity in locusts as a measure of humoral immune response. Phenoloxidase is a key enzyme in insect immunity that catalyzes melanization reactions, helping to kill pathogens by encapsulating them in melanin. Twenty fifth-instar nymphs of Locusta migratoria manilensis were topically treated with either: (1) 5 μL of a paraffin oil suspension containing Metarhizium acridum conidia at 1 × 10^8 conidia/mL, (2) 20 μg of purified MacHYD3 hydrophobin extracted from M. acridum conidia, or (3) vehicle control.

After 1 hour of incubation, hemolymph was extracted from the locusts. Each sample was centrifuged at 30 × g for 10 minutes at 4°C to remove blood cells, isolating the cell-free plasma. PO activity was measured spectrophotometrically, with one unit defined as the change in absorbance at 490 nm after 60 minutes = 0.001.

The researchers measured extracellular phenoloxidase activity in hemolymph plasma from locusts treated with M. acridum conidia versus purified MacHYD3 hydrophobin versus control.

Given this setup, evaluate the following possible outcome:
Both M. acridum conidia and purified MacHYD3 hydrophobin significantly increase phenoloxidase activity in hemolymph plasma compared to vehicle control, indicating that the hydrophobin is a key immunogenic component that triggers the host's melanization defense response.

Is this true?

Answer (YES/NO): YES